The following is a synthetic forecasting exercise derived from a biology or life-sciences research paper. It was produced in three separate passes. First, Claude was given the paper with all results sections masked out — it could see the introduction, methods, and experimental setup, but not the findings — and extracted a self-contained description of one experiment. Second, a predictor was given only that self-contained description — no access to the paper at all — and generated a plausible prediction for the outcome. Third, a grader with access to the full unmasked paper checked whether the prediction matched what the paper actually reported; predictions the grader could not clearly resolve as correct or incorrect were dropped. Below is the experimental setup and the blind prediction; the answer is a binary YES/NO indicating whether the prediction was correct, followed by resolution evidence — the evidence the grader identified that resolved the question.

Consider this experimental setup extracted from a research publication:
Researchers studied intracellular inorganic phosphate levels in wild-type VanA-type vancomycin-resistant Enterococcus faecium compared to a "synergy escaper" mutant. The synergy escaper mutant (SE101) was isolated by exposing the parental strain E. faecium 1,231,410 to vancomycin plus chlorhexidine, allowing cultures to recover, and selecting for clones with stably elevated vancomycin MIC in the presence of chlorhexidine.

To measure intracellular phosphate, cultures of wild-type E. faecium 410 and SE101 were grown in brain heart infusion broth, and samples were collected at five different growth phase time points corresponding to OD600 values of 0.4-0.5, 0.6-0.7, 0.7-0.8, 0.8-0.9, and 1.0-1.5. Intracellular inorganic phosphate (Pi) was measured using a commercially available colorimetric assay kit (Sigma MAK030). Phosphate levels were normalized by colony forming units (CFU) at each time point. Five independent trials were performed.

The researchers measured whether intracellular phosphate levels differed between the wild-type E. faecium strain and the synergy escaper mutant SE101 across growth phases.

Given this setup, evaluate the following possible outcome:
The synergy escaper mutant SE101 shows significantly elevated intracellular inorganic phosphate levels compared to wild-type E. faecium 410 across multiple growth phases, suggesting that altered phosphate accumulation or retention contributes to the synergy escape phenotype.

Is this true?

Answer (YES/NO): NO